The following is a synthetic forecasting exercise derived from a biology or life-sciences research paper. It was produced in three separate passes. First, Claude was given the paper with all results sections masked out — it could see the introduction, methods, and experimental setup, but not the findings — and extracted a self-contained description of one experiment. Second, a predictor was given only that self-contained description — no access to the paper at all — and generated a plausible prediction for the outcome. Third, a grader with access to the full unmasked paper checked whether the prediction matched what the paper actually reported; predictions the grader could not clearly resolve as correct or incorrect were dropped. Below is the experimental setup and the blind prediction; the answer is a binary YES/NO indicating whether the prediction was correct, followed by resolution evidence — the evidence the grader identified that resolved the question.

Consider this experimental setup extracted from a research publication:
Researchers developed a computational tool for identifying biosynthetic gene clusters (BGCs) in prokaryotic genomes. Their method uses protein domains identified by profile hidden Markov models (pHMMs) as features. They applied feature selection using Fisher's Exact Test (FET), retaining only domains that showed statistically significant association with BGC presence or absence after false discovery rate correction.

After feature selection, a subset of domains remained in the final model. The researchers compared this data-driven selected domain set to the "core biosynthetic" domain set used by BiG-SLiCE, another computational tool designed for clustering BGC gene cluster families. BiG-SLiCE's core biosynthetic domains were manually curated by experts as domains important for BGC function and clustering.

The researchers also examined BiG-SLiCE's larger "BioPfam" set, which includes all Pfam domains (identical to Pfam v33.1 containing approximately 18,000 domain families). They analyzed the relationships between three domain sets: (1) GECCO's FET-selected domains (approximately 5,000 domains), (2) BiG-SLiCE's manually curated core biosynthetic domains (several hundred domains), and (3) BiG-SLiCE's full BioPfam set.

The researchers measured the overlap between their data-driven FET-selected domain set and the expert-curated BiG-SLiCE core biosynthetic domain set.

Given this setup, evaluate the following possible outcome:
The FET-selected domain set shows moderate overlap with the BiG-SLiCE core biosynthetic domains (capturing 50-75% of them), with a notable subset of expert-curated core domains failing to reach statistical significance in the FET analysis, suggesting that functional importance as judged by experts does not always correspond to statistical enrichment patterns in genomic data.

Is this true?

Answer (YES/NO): NO